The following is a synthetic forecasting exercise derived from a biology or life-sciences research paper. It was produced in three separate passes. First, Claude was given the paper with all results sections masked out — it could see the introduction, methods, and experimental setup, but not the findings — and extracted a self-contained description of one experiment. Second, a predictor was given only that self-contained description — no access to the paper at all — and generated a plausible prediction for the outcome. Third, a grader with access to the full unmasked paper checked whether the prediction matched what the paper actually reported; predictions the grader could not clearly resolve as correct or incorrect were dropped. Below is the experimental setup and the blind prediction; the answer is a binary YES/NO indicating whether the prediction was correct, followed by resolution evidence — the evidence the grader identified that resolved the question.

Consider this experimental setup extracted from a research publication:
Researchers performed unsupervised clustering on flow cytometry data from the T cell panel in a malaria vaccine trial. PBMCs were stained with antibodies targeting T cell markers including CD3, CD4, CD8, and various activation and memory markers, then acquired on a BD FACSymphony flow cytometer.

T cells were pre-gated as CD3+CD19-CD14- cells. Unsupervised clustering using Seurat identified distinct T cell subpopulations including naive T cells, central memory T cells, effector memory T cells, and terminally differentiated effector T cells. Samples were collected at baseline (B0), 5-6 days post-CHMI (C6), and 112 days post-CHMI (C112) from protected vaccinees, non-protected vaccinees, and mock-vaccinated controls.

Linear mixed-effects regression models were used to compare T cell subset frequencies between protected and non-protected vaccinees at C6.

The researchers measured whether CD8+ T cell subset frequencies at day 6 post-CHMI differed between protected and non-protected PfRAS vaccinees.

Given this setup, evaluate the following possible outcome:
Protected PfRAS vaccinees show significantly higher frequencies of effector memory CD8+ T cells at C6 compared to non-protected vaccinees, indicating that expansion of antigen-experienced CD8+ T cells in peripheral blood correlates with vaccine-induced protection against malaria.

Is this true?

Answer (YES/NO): NO